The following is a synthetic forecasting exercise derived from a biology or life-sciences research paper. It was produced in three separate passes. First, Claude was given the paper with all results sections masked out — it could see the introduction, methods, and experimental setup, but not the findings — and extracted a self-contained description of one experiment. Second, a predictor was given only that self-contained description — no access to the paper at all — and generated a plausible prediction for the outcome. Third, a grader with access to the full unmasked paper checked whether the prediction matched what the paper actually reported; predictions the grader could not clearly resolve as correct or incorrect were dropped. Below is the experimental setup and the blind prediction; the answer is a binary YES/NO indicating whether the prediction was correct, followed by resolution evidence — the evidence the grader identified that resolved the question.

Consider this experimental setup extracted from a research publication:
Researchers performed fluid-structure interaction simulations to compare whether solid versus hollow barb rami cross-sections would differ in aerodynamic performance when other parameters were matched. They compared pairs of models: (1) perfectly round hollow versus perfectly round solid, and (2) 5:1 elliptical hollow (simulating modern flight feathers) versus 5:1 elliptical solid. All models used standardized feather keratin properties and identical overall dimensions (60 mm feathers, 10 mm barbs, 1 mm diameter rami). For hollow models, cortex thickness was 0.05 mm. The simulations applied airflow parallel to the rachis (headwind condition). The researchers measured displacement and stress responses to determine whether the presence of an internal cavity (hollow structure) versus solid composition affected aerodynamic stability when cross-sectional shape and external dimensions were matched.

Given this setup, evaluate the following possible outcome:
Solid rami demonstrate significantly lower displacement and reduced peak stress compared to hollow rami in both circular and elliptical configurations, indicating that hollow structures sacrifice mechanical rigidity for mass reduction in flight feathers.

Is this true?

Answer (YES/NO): YES